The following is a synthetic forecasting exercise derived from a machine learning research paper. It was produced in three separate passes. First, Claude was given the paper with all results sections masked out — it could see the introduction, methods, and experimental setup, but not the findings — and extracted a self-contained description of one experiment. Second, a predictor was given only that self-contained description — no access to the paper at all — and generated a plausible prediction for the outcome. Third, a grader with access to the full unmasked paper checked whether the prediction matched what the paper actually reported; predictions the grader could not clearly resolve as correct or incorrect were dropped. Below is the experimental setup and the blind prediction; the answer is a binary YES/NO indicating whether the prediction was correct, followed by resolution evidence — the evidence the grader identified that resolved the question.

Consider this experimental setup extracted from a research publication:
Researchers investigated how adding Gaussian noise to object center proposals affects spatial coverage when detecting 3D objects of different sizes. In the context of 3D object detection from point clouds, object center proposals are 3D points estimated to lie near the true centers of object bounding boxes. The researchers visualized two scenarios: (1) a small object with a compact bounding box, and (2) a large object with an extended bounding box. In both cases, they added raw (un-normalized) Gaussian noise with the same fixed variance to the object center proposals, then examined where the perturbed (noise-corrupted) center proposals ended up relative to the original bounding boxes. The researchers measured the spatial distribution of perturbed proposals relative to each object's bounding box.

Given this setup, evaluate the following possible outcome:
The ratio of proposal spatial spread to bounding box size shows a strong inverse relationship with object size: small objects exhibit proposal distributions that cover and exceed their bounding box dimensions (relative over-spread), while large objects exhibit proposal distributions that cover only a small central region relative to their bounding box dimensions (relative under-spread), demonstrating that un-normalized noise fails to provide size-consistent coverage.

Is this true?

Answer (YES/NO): NO